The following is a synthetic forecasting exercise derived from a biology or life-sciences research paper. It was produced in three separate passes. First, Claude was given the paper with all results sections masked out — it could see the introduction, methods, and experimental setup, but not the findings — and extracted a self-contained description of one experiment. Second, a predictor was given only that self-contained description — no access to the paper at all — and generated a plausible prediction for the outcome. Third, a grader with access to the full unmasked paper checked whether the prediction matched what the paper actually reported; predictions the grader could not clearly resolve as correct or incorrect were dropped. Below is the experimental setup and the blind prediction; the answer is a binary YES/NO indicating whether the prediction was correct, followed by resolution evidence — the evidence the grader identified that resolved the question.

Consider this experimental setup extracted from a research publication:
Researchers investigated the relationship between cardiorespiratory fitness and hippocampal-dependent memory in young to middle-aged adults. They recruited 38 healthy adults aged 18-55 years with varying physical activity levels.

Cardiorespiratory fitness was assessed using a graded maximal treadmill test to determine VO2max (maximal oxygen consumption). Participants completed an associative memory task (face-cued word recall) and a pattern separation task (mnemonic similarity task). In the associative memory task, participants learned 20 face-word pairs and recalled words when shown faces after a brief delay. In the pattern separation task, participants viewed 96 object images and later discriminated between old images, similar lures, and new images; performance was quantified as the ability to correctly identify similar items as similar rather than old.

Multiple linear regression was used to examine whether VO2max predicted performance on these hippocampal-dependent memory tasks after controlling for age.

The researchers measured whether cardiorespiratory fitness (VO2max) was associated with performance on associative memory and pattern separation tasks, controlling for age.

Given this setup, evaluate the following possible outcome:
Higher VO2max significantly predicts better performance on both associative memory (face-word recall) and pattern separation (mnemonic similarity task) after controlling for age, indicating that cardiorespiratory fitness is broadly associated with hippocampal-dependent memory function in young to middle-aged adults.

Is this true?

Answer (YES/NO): NO